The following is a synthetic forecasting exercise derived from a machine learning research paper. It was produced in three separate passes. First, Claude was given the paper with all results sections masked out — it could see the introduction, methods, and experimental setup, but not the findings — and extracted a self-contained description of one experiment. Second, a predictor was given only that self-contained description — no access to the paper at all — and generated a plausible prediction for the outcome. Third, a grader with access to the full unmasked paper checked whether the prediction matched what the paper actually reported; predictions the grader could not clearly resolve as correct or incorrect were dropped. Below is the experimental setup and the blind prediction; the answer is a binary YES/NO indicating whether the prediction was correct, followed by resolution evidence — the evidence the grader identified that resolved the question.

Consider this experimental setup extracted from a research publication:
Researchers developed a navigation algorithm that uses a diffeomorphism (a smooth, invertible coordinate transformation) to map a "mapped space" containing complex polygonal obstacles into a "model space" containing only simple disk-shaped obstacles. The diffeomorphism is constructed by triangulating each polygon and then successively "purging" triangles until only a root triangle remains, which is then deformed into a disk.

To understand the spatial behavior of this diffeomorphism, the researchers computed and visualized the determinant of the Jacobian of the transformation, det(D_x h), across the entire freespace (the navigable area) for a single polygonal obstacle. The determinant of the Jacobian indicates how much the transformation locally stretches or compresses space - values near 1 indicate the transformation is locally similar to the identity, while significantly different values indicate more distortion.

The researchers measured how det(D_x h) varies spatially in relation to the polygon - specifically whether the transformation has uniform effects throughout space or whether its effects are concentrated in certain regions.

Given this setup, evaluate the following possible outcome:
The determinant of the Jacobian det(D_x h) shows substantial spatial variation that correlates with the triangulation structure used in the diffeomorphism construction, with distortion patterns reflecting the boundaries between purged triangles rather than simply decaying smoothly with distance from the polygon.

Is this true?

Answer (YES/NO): NO